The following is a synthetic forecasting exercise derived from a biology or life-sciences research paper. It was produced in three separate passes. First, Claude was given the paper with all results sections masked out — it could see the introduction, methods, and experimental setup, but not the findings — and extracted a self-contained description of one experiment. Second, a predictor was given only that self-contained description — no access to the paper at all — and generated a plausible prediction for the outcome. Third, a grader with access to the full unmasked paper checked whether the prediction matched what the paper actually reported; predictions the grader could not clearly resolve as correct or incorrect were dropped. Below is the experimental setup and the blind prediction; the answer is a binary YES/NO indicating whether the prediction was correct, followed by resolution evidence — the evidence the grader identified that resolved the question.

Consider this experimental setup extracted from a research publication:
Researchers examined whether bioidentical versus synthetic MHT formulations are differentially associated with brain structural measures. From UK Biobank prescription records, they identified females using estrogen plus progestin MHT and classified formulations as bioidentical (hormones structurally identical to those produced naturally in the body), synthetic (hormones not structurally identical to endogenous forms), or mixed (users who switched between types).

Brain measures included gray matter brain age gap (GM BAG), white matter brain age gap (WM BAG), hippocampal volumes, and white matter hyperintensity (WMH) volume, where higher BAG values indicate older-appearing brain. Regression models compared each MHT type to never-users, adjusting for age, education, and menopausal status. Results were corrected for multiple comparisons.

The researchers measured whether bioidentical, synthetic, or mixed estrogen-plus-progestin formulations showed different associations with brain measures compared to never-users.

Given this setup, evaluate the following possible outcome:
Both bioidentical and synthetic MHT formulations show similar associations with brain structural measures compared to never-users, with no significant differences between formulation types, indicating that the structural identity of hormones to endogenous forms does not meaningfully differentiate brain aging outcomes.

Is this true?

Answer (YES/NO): YES